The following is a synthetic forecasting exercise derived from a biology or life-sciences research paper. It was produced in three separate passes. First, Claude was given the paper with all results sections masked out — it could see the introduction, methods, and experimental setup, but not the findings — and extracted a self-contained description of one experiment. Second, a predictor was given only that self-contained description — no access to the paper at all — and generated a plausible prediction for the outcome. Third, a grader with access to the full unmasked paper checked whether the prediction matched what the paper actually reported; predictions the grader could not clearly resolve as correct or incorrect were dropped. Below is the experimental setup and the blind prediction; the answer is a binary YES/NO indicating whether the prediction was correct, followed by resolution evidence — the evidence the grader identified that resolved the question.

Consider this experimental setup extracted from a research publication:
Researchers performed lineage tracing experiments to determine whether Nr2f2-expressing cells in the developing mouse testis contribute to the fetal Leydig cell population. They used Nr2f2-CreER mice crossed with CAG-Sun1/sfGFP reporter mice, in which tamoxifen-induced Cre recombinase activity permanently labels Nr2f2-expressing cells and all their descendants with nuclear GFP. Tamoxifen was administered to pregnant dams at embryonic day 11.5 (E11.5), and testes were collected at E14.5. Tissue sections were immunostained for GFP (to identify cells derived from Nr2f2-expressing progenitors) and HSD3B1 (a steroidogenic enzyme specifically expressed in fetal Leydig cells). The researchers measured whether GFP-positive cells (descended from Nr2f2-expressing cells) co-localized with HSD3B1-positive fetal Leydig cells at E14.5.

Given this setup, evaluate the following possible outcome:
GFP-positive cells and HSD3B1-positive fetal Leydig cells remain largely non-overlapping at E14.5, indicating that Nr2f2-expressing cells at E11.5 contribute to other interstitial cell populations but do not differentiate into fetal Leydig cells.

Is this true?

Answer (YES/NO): NO